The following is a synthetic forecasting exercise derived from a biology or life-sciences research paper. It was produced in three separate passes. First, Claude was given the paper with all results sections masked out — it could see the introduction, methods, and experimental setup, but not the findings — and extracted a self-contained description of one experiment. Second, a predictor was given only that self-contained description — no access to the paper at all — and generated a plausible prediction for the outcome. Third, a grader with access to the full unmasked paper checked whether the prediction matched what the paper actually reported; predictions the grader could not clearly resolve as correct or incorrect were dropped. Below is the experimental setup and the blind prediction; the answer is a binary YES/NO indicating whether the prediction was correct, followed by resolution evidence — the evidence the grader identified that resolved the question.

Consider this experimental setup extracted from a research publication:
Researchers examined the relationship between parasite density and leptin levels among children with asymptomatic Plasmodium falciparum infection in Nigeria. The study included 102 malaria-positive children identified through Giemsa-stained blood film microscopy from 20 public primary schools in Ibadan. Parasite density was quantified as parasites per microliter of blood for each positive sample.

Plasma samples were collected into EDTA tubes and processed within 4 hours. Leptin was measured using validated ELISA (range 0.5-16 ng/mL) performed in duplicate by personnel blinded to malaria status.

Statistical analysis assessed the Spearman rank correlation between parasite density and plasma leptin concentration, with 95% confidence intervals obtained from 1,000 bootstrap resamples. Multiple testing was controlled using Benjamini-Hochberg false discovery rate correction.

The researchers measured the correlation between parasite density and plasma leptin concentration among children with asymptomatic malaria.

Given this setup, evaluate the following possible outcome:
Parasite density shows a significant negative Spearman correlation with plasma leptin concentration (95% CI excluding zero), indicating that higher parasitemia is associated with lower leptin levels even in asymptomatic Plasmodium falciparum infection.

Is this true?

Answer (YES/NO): NO